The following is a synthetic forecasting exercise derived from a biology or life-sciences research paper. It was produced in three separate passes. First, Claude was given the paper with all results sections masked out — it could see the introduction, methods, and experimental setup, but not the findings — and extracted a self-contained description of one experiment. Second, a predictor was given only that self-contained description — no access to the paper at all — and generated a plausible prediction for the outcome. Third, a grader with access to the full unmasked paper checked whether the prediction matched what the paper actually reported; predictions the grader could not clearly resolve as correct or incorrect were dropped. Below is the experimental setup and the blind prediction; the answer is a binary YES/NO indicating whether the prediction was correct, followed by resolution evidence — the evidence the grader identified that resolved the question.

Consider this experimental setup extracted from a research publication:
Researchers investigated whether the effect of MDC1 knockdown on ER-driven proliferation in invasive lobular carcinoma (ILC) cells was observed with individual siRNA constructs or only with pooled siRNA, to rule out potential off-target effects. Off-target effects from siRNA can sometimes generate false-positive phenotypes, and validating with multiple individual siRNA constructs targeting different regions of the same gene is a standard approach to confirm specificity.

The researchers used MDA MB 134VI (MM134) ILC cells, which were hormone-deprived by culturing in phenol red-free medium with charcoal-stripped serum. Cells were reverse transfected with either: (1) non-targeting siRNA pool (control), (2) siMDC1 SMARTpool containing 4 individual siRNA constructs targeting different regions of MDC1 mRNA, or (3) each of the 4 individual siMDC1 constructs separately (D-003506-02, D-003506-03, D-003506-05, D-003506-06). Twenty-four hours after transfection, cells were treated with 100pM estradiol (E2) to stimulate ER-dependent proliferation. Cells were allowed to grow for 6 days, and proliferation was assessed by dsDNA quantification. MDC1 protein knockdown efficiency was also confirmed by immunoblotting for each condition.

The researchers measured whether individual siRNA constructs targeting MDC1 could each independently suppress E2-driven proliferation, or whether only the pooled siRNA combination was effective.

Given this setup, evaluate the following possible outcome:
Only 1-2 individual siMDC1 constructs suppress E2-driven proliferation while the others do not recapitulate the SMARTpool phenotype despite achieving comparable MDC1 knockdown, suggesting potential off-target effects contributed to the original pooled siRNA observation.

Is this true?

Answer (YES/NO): NO